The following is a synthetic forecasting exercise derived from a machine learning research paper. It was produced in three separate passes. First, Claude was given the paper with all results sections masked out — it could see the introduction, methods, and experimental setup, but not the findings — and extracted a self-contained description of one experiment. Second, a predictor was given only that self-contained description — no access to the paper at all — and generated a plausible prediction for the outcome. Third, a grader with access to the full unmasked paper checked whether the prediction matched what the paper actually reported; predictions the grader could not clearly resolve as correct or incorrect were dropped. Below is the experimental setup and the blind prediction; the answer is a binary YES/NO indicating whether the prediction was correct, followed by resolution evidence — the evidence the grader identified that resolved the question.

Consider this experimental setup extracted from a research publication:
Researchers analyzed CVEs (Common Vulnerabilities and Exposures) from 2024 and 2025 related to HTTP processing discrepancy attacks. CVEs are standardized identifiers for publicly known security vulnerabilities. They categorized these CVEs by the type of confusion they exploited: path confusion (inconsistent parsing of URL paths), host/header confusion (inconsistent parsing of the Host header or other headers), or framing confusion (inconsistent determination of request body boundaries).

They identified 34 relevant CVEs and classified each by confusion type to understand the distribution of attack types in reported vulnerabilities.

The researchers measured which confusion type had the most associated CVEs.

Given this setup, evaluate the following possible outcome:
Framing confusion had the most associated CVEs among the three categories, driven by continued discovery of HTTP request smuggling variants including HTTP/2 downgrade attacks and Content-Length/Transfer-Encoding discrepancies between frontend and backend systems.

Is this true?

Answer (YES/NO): YES